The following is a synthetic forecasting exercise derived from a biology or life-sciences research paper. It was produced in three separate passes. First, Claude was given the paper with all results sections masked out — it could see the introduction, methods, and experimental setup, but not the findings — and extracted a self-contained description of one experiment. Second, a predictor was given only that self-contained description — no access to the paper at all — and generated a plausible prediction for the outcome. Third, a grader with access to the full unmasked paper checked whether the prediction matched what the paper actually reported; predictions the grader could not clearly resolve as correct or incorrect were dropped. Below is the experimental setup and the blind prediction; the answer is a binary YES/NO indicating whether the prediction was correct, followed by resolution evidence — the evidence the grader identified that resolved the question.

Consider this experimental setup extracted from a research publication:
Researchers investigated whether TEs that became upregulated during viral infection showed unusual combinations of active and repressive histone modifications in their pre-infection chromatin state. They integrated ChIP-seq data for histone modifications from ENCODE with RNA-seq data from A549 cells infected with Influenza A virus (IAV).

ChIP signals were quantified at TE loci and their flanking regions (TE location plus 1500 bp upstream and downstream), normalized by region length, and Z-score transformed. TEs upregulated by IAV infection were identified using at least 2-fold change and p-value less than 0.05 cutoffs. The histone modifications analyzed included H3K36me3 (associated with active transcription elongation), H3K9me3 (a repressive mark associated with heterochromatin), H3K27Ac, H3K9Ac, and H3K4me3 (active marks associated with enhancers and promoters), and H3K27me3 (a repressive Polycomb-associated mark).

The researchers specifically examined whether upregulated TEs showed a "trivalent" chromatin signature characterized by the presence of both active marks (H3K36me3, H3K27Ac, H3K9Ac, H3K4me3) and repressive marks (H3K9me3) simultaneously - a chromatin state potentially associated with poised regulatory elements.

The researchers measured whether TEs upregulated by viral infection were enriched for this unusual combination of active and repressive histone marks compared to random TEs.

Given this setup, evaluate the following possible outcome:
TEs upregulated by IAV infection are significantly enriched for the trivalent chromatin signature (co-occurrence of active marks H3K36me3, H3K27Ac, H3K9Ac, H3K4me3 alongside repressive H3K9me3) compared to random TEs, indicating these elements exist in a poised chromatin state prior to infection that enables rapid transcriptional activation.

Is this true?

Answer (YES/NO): NO